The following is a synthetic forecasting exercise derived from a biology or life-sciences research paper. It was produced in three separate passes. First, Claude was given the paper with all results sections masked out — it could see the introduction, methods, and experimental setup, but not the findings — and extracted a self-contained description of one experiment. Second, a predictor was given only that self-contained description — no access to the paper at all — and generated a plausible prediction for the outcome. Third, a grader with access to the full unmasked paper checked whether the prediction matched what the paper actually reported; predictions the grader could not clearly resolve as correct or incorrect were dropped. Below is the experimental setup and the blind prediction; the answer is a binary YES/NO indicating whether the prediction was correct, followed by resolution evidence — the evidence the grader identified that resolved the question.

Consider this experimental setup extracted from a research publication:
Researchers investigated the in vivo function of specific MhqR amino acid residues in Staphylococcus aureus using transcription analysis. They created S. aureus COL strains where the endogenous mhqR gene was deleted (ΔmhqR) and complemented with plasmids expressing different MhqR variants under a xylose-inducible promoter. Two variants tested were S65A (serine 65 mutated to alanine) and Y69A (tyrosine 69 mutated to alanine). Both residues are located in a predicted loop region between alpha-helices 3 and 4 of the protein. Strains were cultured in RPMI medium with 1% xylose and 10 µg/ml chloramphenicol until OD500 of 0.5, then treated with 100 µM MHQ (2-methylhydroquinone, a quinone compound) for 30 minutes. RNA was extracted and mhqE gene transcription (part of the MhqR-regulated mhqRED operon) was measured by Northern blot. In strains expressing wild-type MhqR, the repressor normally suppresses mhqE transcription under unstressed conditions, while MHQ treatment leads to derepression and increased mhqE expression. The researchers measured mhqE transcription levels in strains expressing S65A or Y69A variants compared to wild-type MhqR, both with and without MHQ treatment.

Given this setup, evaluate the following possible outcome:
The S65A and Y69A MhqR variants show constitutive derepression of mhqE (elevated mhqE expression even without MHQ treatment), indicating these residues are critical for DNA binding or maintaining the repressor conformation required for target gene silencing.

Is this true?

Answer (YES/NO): NO